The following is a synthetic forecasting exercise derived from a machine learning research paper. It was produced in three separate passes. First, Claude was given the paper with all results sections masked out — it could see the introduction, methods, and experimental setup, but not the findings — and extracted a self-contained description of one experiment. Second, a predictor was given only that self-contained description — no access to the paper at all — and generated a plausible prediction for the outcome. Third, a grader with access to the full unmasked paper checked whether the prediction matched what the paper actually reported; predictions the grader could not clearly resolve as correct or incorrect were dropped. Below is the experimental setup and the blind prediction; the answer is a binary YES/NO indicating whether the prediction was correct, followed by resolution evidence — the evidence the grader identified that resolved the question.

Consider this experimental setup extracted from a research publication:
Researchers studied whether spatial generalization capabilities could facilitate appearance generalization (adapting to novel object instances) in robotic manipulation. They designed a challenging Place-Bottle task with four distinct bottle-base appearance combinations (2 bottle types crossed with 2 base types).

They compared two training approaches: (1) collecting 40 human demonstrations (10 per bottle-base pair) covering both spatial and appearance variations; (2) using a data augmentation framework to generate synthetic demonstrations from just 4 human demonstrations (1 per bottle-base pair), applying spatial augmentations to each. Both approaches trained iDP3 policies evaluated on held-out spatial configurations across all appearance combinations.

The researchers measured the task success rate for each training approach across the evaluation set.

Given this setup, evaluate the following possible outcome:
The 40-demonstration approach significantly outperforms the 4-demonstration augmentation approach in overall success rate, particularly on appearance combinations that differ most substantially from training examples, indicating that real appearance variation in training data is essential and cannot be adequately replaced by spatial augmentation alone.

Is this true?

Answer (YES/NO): NO